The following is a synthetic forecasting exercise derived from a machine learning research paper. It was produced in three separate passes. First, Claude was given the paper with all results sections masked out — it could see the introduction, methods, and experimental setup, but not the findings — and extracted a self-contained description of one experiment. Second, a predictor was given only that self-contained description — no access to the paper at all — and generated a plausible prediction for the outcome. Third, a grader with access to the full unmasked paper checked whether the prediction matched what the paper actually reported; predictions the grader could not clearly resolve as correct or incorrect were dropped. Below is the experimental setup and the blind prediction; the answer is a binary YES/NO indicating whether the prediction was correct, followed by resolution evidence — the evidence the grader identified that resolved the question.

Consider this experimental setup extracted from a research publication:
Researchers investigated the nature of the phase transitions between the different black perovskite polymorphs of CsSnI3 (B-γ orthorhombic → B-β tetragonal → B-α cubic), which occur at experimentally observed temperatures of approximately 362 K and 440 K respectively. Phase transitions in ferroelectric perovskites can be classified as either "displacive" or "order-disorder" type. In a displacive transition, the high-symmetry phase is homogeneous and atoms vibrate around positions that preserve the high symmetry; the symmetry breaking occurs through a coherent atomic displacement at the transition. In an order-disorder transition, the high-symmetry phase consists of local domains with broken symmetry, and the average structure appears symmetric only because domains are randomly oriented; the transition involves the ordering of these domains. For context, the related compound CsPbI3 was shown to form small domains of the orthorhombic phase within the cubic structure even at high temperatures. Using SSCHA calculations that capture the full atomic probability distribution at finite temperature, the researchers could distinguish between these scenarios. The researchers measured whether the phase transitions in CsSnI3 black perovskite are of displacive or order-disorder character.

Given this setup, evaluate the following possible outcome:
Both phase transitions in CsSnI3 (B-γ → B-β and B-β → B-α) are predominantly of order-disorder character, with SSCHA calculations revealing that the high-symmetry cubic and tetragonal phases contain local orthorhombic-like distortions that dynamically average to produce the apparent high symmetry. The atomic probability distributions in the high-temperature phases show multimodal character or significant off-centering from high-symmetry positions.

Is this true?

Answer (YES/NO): NO